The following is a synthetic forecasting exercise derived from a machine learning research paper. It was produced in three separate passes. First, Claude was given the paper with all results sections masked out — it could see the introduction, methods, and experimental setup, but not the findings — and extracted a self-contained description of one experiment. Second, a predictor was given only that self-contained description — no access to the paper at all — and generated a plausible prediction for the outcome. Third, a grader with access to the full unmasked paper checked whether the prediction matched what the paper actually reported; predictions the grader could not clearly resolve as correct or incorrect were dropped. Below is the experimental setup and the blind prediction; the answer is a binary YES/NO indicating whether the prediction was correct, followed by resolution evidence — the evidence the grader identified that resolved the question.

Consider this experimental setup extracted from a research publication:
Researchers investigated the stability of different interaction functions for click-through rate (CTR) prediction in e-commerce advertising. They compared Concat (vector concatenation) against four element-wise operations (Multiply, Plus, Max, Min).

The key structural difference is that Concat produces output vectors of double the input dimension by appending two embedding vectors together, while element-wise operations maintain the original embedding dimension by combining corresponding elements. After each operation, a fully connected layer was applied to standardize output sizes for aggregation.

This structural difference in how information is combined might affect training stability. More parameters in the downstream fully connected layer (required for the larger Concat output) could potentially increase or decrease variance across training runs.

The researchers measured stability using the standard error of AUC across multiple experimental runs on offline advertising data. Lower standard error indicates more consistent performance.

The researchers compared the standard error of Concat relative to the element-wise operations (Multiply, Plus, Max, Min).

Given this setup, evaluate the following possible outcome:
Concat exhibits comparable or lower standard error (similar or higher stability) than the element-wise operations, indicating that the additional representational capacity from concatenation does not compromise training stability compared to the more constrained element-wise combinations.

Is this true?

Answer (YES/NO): YES